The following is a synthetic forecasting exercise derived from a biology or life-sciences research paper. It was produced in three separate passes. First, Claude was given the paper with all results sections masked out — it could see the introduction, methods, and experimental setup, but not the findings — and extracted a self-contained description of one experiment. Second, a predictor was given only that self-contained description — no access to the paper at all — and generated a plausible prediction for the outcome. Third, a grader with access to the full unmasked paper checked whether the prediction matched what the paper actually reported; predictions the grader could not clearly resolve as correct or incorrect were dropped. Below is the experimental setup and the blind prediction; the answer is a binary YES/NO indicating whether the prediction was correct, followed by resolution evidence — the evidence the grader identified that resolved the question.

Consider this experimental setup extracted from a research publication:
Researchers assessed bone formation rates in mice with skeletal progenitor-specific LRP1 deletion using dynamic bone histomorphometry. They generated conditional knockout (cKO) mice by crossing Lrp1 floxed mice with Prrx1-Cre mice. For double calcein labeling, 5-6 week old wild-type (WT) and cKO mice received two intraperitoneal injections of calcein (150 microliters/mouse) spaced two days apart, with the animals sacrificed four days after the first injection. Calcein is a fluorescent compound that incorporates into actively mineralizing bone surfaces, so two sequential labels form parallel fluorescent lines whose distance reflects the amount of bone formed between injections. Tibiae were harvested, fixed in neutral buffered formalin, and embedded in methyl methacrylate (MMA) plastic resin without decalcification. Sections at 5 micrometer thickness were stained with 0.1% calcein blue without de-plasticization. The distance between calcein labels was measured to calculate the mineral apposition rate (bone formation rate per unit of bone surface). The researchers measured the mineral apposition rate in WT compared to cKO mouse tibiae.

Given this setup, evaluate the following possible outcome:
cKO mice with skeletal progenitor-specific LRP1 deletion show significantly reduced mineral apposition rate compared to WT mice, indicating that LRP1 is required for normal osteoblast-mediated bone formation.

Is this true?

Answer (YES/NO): NO